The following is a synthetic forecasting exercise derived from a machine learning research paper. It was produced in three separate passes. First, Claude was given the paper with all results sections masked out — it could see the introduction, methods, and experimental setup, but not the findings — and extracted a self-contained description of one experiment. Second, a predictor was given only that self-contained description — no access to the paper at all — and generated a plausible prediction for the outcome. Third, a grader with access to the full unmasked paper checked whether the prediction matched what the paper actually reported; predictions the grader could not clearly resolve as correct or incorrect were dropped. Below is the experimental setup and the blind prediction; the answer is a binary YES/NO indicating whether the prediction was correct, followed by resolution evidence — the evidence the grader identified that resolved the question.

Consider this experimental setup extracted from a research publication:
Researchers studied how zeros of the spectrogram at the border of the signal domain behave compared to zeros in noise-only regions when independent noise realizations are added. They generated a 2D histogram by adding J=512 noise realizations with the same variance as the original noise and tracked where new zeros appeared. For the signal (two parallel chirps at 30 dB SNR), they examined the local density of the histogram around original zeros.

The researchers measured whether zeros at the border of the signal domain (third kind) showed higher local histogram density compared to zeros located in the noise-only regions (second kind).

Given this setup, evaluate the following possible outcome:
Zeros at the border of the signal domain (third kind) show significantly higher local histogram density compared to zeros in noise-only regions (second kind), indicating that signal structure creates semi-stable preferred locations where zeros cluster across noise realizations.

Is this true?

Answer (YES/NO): YES